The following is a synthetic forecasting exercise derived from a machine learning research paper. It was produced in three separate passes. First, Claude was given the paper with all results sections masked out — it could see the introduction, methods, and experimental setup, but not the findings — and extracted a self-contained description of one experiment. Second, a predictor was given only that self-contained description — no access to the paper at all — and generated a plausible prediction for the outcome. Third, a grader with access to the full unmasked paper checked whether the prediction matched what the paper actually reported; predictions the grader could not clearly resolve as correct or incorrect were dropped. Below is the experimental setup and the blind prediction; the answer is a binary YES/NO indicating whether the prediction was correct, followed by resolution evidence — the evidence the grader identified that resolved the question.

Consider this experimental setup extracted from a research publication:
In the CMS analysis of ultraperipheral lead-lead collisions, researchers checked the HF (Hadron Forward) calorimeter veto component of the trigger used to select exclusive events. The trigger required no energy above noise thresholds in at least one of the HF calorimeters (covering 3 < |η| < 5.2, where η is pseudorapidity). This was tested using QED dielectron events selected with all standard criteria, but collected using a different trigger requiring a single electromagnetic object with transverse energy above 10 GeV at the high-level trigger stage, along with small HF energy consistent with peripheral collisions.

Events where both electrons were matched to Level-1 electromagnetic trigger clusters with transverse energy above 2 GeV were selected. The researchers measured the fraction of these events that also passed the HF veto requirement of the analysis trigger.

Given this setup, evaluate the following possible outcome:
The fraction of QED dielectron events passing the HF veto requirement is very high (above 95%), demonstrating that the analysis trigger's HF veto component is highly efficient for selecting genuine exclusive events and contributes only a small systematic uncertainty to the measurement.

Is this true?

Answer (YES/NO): YES